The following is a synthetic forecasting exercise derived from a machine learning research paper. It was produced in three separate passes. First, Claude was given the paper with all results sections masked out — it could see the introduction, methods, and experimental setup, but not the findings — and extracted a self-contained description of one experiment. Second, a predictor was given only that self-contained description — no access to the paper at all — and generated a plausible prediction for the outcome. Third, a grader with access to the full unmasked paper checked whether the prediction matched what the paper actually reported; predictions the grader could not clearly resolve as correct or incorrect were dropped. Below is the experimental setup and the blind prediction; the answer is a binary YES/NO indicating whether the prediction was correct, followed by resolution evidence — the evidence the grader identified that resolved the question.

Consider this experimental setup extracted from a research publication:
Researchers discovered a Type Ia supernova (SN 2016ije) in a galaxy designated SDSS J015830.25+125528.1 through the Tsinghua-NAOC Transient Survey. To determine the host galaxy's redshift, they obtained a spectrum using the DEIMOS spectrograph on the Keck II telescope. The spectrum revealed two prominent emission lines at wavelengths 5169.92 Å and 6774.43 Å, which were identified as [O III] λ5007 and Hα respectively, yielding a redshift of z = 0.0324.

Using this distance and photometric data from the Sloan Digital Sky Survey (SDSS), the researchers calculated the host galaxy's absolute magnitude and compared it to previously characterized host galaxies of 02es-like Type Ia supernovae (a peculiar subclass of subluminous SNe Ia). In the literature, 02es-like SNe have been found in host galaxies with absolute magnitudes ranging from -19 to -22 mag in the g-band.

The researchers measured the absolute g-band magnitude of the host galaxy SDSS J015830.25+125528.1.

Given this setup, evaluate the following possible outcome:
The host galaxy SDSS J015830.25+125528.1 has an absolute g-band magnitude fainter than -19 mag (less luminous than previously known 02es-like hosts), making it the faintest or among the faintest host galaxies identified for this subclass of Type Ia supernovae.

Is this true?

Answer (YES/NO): YES